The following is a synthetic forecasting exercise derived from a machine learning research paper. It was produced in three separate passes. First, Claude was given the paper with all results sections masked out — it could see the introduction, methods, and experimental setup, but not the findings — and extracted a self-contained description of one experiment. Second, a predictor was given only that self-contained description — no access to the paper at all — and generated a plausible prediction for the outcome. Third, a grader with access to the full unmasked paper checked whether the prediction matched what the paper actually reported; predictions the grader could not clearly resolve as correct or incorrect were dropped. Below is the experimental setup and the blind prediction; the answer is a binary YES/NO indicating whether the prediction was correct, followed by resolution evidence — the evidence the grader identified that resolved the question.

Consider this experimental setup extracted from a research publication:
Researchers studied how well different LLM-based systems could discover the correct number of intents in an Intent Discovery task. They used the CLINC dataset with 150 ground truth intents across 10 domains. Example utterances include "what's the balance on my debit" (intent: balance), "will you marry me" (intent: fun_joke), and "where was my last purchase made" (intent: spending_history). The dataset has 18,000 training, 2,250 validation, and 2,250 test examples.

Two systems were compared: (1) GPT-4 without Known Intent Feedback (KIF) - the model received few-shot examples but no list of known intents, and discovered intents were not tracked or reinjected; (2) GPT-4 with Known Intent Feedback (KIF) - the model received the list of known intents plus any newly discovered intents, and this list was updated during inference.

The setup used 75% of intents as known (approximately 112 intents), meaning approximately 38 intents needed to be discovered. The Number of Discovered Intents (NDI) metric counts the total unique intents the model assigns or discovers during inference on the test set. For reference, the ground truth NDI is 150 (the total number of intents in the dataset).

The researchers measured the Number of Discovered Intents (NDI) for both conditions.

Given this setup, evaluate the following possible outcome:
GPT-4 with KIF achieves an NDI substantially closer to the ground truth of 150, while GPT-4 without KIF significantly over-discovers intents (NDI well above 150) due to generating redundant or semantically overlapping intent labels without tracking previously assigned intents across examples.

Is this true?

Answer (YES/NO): YES